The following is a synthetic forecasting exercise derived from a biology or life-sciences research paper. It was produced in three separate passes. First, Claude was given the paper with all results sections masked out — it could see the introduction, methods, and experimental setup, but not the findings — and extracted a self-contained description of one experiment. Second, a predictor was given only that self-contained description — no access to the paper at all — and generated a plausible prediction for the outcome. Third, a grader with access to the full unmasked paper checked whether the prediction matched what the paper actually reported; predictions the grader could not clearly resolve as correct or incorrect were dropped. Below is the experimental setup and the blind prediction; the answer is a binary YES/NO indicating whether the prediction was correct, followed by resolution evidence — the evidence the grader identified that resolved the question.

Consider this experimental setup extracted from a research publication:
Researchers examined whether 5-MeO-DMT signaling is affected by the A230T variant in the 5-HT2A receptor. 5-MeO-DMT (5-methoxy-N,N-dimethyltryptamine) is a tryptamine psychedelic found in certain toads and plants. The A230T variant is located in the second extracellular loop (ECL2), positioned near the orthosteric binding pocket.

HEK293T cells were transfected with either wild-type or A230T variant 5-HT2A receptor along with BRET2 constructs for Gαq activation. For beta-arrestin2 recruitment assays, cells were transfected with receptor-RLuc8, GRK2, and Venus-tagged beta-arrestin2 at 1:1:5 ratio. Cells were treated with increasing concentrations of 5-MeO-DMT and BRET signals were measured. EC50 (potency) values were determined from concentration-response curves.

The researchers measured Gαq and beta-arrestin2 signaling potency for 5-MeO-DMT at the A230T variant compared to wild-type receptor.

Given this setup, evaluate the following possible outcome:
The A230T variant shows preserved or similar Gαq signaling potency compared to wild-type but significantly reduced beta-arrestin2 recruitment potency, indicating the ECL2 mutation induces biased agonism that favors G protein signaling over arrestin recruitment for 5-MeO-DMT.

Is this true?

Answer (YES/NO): NO